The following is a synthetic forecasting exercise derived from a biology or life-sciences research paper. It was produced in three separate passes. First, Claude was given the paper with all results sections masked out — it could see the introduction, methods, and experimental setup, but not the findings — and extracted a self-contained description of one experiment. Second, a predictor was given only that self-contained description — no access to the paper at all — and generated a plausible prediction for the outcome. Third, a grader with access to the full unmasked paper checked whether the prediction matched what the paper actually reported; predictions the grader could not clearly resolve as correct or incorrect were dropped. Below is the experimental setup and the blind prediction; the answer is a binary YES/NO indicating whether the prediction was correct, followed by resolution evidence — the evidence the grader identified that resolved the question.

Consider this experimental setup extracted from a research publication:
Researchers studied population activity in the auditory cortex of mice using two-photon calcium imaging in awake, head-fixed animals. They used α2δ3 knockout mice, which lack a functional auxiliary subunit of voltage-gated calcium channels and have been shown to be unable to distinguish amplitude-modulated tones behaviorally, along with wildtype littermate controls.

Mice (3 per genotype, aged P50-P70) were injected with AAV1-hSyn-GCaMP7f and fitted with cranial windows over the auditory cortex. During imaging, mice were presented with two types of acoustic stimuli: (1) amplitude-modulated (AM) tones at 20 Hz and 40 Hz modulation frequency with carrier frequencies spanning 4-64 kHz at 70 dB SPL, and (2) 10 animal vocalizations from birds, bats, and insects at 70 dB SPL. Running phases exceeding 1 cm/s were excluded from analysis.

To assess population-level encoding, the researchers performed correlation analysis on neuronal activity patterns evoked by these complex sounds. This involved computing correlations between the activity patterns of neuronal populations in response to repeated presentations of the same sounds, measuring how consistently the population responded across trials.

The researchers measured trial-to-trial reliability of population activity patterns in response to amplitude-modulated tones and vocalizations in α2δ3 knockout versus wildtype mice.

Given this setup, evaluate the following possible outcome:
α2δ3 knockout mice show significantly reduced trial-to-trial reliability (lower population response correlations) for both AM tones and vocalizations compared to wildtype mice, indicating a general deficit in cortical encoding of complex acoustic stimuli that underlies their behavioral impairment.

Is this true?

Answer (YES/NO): NO